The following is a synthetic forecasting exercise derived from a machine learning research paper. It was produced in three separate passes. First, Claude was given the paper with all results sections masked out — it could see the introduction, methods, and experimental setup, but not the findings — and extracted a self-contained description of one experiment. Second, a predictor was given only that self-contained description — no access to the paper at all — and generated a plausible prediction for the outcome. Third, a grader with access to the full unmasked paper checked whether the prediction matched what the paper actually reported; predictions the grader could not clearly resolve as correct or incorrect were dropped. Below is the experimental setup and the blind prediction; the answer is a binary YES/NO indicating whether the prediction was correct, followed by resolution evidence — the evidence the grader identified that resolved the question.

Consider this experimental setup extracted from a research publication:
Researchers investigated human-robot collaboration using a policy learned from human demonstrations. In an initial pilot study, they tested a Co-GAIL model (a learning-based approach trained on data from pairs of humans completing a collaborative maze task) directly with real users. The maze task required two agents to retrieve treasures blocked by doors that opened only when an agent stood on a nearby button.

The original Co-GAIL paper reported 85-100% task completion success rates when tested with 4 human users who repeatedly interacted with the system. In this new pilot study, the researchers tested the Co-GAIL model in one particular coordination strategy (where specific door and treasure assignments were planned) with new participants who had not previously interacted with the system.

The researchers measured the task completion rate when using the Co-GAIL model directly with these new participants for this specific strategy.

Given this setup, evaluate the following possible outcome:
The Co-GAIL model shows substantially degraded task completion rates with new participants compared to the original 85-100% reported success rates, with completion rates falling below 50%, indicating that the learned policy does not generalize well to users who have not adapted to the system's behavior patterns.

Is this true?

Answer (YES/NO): YES